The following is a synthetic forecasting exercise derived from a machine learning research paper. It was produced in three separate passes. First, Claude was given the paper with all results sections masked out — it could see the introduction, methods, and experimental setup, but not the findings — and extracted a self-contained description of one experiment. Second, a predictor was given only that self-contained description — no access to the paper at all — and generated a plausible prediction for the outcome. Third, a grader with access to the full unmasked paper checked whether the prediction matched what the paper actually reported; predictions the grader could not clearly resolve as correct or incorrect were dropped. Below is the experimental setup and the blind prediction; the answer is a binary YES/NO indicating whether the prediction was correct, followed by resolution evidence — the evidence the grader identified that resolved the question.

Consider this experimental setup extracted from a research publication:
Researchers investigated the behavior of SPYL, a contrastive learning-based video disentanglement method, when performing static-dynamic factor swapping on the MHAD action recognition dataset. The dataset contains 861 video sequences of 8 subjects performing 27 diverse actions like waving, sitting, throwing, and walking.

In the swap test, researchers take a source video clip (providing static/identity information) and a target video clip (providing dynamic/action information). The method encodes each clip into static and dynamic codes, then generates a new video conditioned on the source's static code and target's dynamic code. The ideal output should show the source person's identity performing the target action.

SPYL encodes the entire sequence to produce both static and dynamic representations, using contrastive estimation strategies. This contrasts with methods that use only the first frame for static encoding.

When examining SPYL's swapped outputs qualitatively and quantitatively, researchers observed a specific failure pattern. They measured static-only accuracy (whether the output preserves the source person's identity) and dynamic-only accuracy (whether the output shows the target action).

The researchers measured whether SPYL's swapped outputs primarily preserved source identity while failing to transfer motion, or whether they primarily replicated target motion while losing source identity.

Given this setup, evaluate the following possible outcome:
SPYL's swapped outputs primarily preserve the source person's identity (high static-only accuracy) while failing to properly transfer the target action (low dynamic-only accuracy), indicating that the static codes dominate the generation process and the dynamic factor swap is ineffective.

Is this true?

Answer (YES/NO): NO